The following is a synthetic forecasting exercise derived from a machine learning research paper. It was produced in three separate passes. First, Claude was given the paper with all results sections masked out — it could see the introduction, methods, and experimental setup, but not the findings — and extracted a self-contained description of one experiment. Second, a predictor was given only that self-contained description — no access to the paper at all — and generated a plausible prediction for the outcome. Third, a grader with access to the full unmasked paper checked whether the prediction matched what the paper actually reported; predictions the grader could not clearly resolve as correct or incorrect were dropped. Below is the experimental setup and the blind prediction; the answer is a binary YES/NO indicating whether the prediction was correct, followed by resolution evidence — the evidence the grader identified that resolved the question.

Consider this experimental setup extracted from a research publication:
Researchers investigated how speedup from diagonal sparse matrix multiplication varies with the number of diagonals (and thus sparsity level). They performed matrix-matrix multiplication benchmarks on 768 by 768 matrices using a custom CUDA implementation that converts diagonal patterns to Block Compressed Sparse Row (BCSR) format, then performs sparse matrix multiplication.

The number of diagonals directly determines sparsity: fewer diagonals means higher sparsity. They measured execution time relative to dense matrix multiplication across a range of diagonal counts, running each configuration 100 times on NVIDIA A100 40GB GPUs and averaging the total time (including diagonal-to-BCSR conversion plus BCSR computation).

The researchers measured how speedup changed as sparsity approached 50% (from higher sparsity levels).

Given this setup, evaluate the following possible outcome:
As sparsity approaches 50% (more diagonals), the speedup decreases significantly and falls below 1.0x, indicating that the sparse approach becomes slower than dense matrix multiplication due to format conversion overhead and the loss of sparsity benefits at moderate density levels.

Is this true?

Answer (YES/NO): NO